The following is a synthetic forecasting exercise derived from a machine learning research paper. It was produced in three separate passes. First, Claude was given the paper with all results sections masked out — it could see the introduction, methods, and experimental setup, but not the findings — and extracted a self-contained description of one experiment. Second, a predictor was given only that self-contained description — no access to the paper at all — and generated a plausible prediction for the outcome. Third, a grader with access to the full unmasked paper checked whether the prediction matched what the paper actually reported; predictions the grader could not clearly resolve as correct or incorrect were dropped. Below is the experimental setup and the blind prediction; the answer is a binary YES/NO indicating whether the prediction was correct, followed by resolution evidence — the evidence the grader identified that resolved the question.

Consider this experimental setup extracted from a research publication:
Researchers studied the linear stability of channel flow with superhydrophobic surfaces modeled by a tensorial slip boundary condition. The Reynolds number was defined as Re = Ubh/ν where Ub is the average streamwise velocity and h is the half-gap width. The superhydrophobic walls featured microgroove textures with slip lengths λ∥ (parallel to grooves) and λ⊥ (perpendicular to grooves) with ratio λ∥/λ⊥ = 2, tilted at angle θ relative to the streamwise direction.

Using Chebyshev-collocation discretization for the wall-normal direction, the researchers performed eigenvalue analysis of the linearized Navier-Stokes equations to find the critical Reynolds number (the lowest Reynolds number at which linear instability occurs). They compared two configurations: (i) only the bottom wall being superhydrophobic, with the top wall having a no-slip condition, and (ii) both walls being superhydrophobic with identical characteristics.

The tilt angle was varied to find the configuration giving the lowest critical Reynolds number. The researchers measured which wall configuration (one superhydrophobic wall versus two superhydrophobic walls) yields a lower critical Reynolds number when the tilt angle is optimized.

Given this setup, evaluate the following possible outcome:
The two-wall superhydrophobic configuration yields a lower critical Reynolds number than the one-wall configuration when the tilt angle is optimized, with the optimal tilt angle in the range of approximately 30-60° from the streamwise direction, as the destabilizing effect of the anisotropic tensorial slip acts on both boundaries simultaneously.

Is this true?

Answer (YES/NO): YES